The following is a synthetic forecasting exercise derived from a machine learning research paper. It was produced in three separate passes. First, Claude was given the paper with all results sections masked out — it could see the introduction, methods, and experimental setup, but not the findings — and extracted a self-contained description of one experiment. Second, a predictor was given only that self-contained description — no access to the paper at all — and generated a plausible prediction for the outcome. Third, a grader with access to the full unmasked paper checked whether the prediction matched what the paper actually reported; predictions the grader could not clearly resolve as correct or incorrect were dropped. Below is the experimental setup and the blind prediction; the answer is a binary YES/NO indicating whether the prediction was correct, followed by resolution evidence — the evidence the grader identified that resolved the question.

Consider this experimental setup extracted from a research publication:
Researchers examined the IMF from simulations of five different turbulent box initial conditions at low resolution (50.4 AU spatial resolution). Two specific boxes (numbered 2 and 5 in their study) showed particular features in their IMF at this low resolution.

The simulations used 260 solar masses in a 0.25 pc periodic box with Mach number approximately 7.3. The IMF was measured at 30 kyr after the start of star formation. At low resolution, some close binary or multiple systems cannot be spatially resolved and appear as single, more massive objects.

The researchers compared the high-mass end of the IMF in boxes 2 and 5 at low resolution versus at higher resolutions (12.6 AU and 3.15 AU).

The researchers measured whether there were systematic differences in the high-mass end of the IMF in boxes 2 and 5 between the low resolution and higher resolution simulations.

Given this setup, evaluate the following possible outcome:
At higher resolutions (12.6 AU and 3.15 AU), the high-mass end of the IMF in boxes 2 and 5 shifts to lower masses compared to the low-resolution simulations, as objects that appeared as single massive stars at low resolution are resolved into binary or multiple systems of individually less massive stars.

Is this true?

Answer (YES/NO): YES